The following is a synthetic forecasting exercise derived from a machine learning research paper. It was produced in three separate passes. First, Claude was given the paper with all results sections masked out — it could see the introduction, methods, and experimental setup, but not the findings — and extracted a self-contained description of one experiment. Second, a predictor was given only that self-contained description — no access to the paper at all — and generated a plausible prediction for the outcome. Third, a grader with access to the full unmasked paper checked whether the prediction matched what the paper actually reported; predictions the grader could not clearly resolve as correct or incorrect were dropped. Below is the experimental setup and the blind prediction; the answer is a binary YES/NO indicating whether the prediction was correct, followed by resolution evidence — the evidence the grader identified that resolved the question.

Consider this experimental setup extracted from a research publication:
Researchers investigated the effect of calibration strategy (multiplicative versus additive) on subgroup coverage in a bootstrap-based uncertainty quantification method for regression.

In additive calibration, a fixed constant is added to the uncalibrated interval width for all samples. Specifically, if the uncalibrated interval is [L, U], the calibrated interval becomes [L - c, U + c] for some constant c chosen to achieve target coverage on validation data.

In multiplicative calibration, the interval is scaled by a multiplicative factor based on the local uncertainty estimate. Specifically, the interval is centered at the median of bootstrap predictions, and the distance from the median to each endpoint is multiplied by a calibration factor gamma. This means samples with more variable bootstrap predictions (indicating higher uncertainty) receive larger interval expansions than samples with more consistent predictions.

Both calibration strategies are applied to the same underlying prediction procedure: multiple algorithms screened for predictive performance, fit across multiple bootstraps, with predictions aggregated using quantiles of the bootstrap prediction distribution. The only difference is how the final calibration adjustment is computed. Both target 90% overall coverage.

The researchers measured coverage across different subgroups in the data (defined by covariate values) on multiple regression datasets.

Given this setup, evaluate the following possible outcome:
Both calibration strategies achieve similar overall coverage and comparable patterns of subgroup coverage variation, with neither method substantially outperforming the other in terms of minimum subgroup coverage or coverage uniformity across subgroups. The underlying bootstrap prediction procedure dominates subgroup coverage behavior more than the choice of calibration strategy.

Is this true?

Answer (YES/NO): NO